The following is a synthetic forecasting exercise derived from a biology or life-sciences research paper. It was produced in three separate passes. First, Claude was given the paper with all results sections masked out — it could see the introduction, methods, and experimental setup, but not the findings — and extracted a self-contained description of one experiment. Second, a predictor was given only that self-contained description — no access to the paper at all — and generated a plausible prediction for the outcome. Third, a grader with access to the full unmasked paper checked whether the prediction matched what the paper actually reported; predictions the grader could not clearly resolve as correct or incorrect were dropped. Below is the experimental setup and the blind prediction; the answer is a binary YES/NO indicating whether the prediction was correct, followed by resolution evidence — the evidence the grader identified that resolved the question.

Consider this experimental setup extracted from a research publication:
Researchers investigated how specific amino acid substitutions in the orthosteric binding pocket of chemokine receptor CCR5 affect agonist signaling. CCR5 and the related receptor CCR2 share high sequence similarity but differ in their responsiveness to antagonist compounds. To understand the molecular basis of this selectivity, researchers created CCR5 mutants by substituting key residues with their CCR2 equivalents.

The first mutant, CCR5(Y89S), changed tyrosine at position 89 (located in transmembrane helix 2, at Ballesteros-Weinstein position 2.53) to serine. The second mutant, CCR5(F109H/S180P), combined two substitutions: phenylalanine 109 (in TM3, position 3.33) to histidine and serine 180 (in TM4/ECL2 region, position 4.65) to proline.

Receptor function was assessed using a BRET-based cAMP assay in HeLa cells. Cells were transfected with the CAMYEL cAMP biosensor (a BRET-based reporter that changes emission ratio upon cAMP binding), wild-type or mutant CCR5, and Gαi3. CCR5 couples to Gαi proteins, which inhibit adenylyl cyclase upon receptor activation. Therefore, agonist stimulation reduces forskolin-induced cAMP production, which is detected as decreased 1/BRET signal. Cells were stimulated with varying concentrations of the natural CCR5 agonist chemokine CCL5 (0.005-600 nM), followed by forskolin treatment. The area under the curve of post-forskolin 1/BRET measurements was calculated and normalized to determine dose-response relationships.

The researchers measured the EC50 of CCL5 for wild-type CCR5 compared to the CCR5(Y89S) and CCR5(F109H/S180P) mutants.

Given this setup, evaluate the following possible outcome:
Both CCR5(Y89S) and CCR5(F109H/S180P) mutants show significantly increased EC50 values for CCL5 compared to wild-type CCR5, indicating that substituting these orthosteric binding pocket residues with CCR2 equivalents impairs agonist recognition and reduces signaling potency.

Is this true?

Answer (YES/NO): NO